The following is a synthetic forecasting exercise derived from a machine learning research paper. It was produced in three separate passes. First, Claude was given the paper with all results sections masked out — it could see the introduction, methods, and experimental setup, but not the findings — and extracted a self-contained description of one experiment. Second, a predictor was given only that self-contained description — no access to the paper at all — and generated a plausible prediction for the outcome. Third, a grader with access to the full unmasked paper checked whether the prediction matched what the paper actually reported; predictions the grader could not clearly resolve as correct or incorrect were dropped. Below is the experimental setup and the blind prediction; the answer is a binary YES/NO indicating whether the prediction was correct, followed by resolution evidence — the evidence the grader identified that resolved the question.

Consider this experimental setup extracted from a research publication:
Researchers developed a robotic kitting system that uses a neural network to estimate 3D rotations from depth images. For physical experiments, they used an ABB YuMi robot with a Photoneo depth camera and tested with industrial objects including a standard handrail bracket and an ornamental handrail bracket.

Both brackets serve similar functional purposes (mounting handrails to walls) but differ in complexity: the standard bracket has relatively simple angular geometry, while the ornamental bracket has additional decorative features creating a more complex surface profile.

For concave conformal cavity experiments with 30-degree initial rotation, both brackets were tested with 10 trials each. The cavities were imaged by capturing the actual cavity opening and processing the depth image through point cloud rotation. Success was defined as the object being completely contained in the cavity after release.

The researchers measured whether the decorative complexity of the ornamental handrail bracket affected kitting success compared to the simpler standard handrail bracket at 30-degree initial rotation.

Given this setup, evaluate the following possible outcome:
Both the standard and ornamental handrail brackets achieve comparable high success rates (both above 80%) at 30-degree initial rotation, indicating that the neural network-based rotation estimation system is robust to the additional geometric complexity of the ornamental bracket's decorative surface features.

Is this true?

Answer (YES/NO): NO